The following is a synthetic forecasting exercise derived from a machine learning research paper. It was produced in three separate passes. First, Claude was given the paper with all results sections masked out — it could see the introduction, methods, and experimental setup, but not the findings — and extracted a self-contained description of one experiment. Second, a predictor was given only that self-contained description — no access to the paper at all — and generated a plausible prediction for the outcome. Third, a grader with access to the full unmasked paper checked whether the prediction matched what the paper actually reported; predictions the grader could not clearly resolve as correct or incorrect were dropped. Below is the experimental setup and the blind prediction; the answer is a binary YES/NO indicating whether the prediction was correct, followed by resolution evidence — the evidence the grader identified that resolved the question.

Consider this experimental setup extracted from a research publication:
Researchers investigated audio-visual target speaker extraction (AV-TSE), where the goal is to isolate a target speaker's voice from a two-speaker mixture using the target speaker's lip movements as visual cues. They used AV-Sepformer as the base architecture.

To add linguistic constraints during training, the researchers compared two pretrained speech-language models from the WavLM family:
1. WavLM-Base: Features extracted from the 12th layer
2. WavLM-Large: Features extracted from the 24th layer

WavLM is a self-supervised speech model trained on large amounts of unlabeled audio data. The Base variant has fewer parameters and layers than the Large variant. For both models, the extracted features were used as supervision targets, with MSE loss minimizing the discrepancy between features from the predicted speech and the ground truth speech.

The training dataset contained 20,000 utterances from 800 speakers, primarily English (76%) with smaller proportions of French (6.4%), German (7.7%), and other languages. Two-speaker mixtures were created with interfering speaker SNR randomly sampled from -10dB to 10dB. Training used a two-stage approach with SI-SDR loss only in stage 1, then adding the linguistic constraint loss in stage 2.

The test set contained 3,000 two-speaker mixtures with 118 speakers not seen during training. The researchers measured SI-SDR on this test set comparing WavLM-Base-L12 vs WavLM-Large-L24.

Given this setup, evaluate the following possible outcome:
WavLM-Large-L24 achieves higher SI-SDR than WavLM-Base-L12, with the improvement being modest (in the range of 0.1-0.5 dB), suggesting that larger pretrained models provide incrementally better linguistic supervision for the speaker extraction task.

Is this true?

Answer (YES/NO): YES